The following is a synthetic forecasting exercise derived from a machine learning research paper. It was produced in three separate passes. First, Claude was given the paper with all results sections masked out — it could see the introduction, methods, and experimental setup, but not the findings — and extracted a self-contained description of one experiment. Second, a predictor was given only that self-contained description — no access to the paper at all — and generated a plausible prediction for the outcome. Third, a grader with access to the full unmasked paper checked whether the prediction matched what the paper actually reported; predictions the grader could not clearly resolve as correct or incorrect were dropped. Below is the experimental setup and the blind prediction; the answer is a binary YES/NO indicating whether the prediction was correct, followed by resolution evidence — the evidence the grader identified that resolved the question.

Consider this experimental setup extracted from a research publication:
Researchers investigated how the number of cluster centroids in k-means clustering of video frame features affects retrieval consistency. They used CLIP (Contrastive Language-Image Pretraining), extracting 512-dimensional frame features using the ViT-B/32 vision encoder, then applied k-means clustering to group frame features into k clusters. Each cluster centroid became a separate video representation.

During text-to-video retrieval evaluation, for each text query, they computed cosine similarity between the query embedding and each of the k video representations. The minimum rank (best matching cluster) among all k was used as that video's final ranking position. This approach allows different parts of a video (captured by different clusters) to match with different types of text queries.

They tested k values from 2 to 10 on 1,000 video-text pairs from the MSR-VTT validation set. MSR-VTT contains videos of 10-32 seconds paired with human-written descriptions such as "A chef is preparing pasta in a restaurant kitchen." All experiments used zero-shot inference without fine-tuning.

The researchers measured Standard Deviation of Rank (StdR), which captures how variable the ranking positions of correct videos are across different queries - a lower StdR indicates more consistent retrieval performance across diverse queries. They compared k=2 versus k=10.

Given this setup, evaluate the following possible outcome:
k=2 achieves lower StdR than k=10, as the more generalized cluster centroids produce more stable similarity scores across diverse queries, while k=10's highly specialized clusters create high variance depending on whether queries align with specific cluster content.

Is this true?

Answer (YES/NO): NO